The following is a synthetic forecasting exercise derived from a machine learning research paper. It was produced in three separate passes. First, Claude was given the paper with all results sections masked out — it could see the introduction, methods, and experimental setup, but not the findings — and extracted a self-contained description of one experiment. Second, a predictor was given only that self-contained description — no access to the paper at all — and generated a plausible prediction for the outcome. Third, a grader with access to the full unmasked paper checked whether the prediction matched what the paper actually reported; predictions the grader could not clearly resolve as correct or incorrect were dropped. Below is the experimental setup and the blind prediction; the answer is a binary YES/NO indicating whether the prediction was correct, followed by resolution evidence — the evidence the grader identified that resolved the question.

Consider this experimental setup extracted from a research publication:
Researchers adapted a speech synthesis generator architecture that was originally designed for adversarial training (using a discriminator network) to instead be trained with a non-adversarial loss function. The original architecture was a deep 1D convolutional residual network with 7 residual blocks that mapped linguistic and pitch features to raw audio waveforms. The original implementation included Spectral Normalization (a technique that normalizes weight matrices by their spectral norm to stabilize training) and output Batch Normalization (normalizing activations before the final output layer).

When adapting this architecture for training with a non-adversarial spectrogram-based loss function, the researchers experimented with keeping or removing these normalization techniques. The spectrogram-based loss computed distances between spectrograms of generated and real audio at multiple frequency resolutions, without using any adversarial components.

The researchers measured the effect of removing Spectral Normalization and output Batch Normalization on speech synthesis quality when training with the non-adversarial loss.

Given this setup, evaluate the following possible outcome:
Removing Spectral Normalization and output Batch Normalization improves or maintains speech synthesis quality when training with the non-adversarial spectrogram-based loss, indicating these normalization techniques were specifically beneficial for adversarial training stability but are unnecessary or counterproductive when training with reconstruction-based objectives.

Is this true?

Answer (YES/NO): YES